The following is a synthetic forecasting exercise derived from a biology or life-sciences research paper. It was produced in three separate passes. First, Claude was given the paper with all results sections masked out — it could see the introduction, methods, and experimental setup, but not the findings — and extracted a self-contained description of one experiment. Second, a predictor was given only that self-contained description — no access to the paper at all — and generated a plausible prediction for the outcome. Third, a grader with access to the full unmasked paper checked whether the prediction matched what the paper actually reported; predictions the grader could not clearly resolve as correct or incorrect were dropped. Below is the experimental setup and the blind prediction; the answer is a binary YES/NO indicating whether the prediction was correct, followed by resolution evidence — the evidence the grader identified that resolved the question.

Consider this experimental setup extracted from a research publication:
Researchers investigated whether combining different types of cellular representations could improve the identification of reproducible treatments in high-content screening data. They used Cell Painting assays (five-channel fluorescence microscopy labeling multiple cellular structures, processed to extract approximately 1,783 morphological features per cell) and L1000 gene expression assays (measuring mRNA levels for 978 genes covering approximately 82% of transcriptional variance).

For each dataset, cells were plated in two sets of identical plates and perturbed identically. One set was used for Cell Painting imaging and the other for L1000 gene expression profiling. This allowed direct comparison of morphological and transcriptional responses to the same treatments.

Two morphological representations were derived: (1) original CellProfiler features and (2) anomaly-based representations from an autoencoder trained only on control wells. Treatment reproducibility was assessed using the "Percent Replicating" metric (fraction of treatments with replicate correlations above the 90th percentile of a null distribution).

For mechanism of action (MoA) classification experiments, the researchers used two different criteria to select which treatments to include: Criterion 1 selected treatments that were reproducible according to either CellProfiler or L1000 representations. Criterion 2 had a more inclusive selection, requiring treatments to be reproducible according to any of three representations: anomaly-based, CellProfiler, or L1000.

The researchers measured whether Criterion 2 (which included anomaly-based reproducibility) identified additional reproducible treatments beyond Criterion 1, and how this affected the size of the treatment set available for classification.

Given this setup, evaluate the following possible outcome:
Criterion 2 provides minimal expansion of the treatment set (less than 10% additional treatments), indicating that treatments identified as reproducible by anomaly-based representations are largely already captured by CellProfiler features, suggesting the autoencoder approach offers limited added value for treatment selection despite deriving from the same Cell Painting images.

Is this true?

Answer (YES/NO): NO